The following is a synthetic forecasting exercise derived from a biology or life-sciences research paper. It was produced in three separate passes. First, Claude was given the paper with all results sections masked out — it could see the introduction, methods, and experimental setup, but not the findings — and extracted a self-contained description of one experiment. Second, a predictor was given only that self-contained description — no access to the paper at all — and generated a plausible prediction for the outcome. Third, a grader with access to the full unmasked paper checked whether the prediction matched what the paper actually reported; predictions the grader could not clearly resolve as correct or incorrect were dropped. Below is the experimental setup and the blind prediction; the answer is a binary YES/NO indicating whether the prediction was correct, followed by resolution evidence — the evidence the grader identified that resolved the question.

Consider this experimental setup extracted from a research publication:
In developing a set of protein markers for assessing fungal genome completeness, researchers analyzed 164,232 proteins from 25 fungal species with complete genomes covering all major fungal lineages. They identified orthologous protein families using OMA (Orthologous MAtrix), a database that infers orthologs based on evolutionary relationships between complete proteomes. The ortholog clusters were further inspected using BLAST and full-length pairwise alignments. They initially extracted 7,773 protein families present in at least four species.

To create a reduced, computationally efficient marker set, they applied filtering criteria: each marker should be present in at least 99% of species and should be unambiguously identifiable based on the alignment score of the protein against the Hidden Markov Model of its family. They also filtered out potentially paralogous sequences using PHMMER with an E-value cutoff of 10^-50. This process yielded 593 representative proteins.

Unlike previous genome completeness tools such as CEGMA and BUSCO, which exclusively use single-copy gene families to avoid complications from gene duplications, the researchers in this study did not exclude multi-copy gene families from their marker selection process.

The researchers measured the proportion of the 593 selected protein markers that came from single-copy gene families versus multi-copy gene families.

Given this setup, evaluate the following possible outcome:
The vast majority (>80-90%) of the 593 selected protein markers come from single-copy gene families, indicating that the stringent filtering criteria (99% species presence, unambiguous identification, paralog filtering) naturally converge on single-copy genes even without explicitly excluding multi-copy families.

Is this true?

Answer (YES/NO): NO